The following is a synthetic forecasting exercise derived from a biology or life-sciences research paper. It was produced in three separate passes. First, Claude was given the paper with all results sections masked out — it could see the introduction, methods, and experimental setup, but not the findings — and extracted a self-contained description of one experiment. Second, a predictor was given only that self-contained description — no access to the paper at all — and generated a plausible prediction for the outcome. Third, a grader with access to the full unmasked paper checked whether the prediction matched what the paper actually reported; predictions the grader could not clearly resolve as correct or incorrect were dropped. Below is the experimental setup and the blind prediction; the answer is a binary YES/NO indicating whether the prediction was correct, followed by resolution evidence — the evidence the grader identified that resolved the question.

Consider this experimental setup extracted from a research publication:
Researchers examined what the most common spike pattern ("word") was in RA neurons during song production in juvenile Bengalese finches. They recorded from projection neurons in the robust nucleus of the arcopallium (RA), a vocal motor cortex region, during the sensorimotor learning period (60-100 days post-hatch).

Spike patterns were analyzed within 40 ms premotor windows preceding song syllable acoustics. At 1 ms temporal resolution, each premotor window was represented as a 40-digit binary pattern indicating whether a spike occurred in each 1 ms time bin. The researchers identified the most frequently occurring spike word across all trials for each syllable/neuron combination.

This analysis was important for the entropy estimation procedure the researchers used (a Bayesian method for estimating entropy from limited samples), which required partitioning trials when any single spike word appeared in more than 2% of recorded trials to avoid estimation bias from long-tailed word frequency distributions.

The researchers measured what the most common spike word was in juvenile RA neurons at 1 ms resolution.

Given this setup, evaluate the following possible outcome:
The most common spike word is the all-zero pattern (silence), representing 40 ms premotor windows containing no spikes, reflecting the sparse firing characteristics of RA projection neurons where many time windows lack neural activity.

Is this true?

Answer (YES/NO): YES